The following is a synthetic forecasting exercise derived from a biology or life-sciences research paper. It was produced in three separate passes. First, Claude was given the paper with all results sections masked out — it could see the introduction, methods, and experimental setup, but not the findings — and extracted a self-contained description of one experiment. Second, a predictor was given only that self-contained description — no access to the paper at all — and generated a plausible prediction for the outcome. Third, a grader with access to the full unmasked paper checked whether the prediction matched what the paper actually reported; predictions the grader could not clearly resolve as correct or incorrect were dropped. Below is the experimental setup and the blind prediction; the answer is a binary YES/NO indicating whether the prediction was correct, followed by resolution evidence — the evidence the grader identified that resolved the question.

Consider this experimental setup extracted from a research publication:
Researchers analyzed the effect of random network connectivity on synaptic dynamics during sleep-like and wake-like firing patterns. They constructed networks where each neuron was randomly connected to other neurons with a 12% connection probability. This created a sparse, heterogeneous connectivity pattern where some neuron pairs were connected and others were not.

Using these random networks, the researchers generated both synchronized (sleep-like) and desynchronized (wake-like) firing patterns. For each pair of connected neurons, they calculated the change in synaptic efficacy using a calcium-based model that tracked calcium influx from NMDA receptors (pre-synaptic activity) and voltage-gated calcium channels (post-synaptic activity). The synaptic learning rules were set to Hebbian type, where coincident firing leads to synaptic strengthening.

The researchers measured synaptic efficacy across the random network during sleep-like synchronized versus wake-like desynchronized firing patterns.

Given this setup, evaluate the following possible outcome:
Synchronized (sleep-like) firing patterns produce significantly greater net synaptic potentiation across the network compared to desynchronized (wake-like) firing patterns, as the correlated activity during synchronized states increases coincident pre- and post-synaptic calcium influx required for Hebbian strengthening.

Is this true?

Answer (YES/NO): YES